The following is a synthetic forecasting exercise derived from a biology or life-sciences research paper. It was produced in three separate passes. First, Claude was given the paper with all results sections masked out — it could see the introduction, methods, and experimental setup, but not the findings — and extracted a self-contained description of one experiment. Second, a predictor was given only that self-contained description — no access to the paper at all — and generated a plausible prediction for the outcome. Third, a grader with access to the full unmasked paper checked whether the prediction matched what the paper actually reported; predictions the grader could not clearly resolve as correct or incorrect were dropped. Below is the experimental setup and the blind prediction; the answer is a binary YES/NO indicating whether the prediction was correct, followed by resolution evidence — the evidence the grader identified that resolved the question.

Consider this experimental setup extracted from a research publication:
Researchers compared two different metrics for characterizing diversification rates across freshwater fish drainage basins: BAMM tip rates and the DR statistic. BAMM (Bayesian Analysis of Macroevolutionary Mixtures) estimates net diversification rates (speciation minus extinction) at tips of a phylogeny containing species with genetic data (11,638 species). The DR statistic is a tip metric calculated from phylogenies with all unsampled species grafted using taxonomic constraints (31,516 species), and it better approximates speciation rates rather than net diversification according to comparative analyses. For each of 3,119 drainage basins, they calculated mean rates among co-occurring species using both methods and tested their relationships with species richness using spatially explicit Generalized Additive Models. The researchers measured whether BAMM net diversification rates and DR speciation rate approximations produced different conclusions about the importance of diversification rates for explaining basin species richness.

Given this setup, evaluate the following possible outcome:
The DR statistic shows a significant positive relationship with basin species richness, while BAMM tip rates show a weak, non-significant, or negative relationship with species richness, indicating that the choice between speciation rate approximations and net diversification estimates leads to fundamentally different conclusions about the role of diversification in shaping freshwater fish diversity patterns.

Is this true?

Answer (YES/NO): NO